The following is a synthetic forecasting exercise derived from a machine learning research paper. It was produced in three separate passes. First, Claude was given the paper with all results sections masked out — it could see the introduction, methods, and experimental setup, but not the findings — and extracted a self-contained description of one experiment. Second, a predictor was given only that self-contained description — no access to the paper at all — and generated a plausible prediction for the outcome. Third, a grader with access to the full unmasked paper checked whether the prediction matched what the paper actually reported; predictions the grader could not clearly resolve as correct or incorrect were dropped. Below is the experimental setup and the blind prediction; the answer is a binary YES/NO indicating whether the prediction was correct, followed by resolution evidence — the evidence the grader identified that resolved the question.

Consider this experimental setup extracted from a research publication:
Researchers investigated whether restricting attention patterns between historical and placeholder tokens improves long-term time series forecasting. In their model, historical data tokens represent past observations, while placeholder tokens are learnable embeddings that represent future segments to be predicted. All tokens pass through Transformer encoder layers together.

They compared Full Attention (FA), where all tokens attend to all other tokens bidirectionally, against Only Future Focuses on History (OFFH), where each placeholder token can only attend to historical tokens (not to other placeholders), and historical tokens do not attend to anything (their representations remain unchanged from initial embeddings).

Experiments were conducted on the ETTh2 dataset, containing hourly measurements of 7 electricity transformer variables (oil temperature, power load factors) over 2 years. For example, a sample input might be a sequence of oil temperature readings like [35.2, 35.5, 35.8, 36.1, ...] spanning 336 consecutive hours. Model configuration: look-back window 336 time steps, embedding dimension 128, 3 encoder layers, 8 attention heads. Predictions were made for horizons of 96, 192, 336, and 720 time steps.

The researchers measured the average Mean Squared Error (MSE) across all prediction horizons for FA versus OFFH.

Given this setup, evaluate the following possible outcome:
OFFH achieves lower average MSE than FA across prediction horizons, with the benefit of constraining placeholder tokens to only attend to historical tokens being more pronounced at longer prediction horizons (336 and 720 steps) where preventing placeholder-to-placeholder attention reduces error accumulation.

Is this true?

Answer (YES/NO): NO